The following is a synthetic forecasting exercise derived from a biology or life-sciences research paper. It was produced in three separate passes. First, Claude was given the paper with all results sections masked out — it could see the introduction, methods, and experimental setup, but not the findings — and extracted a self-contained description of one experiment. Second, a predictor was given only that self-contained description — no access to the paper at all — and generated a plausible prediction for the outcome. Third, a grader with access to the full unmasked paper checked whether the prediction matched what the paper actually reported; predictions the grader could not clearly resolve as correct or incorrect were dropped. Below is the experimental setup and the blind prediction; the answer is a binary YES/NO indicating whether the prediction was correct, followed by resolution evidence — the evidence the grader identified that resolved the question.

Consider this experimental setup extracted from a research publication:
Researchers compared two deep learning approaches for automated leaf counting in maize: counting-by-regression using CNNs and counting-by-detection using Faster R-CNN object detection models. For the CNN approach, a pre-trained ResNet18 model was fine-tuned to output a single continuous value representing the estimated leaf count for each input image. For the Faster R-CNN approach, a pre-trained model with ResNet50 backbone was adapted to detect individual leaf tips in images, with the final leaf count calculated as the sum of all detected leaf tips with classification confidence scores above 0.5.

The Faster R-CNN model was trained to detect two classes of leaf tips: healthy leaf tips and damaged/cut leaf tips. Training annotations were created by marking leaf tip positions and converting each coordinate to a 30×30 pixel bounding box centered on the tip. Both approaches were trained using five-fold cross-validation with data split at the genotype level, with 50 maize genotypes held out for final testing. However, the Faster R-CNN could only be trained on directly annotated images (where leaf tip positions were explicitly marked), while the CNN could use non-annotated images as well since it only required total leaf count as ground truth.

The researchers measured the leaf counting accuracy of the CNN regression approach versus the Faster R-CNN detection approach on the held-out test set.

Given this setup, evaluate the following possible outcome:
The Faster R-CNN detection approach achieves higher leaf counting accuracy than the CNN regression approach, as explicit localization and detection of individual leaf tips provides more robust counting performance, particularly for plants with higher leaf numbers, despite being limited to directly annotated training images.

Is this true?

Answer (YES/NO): NO